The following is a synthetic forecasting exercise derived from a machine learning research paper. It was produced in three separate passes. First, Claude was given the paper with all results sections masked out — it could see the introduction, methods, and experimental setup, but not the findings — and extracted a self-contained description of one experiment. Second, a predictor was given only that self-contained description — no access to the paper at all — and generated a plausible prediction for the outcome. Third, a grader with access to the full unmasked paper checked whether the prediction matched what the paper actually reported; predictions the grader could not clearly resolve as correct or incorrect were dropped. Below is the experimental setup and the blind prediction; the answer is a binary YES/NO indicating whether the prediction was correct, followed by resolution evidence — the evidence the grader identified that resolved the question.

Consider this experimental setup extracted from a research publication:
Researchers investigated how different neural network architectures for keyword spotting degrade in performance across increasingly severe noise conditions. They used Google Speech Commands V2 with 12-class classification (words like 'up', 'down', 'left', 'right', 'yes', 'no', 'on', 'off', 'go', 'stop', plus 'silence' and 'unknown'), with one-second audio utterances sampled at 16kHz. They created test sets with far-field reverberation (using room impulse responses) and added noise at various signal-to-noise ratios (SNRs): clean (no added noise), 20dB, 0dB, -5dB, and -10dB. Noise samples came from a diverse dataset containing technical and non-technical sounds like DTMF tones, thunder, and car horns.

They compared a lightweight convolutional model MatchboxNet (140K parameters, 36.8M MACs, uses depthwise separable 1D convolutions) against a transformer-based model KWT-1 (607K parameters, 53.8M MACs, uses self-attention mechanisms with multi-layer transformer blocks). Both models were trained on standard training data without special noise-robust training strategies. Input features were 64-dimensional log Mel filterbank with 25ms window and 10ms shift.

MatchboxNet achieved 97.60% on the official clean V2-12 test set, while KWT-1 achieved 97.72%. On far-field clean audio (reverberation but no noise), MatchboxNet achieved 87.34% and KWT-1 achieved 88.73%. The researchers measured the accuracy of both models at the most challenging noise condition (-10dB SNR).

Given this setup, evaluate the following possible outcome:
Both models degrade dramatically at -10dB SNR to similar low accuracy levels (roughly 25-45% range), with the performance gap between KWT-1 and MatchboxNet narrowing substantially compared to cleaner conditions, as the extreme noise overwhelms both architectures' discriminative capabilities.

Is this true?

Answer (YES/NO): NO